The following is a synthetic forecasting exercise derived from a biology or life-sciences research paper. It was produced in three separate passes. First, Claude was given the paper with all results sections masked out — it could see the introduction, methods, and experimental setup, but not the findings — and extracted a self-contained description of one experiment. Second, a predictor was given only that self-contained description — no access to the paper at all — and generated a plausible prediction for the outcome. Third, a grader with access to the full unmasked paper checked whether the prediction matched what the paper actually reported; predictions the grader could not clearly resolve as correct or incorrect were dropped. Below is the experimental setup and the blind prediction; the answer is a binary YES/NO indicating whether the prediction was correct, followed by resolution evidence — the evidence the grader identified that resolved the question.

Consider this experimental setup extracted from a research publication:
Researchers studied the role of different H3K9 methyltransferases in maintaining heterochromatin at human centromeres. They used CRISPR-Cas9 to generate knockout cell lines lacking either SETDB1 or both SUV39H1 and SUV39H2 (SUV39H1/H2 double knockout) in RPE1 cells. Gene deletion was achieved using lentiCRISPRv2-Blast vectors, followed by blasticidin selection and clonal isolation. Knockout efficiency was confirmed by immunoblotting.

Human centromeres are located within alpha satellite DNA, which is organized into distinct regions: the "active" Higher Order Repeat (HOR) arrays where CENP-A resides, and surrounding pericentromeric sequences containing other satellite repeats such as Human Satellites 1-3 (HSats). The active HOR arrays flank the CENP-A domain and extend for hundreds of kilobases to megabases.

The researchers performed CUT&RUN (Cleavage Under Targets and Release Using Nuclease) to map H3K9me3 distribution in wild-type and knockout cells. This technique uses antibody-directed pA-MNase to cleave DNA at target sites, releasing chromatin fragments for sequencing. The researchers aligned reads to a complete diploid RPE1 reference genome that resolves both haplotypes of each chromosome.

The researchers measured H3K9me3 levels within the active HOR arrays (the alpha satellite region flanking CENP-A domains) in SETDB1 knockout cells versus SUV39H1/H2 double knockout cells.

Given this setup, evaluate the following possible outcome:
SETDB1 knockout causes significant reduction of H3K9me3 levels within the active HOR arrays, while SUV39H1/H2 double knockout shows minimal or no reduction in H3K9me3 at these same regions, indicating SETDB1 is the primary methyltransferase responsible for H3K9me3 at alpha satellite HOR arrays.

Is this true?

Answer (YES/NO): NO